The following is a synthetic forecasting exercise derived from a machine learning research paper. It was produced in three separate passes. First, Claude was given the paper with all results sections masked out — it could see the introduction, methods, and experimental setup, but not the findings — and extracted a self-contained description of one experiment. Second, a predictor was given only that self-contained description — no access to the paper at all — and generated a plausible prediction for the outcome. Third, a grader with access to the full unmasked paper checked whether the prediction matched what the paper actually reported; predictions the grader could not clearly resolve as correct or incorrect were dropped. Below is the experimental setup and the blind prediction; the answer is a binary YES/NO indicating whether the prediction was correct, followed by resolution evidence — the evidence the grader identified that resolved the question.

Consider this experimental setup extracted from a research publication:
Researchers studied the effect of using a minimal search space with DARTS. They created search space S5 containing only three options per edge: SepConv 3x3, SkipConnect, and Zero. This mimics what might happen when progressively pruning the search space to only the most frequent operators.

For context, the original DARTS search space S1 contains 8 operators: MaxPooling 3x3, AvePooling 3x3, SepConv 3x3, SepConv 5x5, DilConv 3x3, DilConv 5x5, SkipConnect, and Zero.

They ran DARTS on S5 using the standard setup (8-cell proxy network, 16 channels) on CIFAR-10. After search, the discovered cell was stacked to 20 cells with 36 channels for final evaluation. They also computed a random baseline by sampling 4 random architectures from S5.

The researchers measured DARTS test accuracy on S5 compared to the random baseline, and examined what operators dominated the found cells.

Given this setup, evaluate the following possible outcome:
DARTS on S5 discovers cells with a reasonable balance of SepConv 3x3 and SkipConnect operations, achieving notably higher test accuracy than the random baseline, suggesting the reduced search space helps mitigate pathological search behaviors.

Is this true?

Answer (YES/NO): NO